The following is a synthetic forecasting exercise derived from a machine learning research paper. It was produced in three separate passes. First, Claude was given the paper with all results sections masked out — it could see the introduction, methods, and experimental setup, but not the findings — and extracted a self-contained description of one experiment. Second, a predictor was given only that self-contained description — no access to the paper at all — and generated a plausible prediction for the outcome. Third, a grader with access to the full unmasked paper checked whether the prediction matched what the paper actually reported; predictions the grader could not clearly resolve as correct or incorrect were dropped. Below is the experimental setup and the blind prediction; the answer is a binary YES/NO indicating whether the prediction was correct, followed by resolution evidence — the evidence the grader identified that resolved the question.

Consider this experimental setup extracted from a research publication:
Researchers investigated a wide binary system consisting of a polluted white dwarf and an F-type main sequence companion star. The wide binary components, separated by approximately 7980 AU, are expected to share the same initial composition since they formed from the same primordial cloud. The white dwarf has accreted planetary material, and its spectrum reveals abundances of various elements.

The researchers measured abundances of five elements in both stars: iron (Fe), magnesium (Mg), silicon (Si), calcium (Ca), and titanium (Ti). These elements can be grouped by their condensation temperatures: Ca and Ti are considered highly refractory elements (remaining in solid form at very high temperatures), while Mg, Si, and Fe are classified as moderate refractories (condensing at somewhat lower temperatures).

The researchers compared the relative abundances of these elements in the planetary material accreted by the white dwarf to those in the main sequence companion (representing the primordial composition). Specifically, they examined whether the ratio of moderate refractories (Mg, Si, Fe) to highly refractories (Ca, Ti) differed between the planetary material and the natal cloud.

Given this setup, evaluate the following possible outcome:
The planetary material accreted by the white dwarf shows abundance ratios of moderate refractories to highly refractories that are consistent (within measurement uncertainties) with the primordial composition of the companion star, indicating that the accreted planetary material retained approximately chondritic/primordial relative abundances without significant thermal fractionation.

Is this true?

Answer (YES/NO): NO